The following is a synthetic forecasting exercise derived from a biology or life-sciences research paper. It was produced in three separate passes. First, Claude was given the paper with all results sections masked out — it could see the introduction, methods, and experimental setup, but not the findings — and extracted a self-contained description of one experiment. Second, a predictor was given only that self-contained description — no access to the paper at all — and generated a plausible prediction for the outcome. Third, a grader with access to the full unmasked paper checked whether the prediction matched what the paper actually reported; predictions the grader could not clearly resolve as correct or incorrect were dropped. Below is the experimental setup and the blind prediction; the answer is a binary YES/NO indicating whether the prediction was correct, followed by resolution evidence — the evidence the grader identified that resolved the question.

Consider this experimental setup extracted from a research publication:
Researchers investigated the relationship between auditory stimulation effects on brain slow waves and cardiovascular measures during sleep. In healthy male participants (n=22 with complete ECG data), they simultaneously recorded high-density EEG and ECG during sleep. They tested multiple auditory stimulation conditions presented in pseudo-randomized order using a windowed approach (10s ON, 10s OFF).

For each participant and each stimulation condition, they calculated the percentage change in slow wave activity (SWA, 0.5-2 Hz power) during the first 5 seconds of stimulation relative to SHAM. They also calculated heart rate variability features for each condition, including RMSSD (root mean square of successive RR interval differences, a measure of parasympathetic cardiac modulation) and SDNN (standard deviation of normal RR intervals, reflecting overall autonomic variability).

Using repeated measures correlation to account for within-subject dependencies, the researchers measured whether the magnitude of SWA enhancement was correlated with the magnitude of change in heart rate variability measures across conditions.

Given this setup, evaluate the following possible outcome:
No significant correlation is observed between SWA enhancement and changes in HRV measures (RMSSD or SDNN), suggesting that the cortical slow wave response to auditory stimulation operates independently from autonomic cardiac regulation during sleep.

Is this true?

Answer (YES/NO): NO